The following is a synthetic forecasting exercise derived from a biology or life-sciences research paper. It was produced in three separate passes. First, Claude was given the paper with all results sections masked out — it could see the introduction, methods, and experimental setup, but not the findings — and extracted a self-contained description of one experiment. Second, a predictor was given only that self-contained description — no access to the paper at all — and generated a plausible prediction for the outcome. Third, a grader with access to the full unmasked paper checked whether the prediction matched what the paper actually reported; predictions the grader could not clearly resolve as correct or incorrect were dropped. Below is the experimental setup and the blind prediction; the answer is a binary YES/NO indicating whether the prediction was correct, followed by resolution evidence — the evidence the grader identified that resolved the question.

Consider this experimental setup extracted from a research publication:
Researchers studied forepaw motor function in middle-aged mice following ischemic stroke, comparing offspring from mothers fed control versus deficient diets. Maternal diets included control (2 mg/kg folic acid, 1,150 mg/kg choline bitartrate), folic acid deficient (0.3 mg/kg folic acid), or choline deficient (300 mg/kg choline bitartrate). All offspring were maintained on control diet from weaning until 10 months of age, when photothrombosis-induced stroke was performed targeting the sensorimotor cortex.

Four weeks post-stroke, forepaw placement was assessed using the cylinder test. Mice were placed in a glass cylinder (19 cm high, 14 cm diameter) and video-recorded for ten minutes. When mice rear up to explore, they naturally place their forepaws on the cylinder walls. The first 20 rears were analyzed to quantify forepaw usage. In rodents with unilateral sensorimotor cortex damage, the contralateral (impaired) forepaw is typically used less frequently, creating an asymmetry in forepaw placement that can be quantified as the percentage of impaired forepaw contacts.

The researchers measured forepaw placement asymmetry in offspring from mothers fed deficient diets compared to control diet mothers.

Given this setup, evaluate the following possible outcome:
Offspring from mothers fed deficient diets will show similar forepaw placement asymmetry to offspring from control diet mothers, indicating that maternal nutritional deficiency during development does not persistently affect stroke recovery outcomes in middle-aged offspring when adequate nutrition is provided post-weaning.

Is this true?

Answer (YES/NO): YES